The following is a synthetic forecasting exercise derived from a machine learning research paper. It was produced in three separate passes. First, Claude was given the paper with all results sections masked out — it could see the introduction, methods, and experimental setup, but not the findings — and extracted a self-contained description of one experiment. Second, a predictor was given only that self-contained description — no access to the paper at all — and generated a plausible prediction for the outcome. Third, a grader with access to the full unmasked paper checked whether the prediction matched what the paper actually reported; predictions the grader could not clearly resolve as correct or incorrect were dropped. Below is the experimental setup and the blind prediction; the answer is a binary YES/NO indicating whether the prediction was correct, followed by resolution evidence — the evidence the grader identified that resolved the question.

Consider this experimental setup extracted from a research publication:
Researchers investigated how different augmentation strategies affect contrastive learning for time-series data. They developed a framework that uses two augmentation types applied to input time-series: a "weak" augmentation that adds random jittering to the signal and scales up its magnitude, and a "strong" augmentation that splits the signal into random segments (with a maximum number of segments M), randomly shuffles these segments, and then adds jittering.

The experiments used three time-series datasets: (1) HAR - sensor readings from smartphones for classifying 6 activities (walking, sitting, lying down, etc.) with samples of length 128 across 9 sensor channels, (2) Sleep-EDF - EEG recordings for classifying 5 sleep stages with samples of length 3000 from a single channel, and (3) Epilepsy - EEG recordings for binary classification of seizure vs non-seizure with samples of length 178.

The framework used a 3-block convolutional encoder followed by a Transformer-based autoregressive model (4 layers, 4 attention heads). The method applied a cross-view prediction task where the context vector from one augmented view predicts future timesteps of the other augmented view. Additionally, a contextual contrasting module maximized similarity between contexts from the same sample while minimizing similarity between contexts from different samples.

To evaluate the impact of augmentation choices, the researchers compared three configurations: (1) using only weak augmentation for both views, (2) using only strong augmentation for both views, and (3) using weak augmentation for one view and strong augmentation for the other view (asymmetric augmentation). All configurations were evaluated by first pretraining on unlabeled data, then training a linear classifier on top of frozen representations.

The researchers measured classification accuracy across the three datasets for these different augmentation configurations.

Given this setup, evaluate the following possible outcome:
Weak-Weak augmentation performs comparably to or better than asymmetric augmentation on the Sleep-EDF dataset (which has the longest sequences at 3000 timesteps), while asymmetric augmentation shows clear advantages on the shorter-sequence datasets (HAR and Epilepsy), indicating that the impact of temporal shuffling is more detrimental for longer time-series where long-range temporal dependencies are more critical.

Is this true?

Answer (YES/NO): NO